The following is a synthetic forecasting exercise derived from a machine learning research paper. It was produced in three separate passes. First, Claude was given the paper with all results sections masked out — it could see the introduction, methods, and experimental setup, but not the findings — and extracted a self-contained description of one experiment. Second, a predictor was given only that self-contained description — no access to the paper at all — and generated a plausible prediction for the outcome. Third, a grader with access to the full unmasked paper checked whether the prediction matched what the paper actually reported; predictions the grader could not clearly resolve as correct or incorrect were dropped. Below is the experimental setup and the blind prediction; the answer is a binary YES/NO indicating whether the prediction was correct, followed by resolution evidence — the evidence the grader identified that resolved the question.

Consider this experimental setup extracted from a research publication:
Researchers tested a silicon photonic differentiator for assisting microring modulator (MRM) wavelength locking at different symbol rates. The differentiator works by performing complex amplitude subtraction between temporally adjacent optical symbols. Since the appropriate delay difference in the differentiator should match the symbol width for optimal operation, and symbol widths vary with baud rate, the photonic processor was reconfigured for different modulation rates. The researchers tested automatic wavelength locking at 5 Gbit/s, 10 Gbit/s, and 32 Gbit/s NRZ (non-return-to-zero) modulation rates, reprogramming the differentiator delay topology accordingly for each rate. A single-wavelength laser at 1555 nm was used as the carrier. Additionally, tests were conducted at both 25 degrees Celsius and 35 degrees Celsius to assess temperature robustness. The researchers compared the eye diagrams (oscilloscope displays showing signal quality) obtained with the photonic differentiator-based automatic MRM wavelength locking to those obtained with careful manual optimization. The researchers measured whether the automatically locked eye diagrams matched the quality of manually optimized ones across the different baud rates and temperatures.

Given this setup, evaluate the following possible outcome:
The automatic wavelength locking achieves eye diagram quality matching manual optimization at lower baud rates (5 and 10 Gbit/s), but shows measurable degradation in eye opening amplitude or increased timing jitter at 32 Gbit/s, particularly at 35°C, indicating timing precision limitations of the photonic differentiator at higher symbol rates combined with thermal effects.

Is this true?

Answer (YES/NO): NO